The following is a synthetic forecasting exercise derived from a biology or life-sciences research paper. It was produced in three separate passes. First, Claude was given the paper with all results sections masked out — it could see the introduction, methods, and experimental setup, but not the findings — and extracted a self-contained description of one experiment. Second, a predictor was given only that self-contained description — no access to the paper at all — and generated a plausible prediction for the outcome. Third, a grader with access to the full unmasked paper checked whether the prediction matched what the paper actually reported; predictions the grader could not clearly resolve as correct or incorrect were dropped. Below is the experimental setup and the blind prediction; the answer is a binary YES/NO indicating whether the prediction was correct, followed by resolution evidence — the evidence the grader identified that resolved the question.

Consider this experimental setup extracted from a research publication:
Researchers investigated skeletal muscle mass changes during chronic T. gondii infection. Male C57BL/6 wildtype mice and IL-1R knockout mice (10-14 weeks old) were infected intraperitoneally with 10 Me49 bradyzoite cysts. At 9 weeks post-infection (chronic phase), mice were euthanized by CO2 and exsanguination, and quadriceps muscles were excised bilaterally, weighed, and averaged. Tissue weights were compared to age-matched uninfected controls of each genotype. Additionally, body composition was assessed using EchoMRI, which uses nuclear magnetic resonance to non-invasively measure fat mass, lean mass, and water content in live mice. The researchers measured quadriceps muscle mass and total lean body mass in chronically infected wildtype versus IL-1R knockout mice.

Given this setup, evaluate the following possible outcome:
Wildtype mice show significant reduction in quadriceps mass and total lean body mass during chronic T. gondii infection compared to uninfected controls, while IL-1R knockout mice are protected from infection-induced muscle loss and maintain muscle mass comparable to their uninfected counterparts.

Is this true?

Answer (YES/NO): YES